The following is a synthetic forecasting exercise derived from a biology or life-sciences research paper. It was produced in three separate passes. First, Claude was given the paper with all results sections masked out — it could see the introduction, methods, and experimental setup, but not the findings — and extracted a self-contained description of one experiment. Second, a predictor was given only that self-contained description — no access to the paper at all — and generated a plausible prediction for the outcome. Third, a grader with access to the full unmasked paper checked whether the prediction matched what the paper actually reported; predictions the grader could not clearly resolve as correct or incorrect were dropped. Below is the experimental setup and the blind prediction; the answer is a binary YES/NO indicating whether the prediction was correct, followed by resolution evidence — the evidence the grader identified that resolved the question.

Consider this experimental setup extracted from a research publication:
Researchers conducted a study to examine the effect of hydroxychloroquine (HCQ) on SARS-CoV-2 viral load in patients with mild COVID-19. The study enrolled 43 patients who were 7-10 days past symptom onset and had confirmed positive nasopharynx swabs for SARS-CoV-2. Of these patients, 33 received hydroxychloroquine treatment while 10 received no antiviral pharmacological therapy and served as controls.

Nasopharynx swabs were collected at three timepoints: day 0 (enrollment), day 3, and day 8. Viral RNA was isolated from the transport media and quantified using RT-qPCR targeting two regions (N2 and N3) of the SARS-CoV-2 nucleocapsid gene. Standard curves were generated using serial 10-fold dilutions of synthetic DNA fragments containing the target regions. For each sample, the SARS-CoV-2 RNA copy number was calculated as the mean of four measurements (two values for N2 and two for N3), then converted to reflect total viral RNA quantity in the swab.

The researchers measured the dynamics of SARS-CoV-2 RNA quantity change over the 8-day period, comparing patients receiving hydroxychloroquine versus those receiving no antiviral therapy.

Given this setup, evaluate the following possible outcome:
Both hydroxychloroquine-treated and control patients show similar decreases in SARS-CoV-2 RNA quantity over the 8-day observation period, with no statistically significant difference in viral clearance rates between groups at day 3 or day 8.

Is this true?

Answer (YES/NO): YES